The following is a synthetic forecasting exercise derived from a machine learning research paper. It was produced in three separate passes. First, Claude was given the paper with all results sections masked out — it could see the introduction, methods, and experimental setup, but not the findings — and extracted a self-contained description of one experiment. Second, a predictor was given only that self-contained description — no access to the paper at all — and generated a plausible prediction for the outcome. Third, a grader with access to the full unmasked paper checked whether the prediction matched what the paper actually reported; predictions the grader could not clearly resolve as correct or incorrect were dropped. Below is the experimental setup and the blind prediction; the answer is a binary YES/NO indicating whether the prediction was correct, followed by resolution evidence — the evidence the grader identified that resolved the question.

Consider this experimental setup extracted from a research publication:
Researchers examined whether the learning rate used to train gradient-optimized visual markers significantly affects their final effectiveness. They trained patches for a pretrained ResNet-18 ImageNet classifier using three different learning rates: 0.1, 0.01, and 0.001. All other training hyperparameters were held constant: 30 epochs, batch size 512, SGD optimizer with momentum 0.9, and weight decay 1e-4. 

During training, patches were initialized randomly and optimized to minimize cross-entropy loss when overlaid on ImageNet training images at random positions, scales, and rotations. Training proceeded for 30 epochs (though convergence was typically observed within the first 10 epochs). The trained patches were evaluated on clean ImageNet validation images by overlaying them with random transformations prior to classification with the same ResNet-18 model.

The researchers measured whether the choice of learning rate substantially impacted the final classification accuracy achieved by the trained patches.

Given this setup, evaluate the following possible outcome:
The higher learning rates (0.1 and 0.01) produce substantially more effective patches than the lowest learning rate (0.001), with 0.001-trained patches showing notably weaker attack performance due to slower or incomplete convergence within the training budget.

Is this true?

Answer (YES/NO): NO